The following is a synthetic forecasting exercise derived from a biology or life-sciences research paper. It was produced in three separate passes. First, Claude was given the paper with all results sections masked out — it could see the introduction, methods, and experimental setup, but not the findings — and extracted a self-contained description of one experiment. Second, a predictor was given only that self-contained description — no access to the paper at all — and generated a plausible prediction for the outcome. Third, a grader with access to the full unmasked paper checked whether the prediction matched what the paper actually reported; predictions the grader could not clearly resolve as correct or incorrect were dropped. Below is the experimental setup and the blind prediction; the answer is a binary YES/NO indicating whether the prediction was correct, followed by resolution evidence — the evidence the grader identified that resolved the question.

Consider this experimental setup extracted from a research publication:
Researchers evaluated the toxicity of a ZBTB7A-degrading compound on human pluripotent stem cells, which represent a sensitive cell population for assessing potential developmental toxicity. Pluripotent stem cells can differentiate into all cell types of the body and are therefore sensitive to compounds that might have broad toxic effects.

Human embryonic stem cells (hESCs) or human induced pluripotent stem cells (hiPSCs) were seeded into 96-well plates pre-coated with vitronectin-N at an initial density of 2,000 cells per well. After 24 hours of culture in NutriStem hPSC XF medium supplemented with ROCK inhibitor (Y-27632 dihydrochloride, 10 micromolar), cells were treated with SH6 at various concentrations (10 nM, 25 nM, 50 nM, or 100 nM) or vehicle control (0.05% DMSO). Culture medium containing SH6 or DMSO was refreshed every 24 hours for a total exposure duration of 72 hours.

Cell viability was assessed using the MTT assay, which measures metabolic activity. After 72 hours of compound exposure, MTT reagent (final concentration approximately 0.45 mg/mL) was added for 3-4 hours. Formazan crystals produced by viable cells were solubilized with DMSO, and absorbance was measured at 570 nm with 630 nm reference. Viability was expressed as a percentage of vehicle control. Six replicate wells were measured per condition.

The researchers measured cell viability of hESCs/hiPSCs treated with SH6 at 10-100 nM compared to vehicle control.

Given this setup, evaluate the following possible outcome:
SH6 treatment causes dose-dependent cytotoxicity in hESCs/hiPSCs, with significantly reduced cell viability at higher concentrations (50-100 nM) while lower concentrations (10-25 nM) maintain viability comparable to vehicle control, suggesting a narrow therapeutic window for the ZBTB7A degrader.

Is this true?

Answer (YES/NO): NO